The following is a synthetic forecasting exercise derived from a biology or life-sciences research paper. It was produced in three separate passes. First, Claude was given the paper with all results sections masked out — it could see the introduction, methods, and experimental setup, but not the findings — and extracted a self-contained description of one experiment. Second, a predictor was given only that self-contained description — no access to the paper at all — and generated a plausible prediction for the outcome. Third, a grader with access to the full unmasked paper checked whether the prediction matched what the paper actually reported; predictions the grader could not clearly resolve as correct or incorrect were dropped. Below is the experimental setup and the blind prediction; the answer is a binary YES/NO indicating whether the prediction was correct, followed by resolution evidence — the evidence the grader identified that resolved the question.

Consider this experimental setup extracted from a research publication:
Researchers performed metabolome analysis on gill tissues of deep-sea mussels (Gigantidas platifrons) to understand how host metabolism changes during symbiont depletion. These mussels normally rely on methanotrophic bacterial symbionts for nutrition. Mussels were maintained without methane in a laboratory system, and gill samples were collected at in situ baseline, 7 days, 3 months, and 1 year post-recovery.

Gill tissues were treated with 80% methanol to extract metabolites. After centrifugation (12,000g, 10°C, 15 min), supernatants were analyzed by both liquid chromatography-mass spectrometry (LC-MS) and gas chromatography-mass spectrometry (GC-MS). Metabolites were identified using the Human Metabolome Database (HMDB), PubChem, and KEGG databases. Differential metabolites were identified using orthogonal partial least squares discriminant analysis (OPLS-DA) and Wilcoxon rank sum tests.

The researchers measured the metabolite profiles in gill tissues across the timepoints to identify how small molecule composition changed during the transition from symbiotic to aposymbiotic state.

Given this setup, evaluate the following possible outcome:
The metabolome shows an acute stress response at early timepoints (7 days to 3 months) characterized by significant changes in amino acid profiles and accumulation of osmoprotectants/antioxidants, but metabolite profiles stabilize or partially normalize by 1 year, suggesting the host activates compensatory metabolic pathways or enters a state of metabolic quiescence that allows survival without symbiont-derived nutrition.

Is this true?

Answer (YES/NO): NO